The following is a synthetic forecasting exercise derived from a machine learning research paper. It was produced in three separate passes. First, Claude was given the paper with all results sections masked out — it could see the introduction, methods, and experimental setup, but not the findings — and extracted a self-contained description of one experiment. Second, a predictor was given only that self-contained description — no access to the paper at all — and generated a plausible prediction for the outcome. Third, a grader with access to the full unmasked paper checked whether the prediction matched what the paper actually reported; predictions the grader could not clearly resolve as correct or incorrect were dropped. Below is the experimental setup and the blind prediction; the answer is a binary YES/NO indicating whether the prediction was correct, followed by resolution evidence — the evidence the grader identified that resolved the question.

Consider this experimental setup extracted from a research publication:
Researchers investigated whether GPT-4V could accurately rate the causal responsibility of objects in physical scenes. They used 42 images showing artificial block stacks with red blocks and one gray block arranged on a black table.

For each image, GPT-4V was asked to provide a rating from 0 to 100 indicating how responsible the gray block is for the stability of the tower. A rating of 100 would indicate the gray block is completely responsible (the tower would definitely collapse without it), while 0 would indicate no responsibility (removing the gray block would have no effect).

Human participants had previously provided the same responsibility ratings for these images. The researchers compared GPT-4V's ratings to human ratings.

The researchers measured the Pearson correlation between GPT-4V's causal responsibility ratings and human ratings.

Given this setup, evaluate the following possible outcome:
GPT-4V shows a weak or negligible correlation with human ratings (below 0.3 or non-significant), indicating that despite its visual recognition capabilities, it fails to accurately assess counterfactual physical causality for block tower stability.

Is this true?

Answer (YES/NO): YES